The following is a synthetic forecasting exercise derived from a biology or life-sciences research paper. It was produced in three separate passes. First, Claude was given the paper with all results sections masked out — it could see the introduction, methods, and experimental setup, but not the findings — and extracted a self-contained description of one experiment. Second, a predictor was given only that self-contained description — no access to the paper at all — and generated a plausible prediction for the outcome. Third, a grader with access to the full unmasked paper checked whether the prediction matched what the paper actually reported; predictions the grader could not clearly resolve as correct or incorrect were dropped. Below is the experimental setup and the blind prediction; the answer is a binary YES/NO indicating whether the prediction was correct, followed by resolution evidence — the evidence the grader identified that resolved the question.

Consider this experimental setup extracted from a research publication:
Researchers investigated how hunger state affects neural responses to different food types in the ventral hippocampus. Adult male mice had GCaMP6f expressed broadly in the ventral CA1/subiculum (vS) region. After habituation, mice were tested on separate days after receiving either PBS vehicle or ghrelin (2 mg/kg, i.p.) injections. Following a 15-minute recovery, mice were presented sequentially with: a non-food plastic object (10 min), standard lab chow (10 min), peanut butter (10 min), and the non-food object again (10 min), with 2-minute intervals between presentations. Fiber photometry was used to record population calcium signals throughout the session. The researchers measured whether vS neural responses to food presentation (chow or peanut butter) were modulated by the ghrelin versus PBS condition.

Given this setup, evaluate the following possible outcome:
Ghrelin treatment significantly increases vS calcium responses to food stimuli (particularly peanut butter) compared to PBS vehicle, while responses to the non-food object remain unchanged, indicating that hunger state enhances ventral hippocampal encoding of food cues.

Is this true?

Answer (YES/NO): NO